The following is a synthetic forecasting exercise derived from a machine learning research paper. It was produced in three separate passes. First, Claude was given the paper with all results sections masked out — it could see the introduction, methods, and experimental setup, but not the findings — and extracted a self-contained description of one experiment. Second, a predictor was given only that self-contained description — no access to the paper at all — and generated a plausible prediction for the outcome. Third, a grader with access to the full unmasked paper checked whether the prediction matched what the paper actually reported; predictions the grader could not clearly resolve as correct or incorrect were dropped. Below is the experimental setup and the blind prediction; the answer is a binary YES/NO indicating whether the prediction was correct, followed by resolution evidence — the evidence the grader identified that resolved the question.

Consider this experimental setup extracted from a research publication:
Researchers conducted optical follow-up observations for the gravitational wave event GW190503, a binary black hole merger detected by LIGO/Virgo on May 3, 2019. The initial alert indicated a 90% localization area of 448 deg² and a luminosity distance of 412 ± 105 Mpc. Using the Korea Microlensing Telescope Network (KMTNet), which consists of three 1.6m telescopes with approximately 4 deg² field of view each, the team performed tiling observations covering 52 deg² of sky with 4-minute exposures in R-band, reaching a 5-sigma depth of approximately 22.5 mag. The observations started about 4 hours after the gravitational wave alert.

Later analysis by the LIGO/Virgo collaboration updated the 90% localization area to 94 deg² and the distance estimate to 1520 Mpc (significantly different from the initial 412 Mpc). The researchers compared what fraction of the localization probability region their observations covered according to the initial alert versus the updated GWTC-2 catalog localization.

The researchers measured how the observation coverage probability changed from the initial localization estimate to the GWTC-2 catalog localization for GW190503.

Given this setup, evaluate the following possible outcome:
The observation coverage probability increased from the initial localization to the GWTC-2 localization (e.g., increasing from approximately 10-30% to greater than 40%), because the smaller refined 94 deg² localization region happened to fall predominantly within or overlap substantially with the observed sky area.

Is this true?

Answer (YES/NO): NO